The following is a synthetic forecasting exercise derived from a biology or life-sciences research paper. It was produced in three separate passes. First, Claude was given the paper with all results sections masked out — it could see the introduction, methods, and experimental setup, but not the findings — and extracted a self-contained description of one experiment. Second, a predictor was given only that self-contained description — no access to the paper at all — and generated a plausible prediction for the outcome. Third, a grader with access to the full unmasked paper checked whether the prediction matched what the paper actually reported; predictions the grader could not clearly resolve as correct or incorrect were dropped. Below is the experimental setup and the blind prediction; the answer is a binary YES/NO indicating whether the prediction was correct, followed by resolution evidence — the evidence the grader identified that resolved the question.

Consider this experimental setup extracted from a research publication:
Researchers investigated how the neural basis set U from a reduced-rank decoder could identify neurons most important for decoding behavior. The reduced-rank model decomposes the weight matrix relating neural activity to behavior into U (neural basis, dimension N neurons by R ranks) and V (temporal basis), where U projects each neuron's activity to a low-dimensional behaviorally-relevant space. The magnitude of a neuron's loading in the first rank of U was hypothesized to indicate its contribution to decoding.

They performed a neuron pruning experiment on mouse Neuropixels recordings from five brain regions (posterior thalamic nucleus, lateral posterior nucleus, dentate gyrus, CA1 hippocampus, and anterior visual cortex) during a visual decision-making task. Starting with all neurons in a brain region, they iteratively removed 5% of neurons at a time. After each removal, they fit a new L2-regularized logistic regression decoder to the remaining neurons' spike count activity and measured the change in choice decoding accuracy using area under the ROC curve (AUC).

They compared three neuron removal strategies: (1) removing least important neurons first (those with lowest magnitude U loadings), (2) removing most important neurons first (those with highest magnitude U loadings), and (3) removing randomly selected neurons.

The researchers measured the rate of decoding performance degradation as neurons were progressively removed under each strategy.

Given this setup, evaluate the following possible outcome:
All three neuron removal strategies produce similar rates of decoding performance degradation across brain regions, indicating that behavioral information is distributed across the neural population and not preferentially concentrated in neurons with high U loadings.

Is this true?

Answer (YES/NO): NO